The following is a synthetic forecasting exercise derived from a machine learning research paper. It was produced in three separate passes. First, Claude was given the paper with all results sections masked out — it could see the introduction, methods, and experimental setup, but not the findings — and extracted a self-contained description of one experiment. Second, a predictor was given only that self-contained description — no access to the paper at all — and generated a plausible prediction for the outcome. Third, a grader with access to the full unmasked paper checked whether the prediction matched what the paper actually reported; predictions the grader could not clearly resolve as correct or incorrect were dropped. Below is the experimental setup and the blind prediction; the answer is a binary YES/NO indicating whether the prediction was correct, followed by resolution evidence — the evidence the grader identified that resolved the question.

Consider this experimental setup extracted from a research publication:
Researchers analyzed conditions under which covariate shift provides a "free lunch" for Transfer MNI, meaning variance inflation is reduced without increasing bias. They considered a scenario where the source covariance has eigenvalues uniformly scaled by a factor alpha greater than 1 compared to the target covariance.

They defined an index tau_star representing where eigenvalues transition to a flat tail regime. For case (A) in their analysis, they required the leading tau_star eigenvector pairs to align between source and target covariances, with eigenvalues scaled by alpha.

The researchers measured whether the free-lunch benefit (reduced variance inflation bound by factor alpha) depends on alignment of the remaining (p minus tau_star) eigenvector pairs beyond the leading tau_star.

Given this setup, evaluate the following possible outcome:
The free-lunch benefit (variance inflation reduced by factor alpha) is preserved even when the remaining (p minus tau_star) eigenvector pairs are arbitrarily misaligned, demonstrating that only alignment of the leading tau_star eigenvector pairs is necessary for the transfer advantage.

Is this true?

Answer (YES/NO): YES